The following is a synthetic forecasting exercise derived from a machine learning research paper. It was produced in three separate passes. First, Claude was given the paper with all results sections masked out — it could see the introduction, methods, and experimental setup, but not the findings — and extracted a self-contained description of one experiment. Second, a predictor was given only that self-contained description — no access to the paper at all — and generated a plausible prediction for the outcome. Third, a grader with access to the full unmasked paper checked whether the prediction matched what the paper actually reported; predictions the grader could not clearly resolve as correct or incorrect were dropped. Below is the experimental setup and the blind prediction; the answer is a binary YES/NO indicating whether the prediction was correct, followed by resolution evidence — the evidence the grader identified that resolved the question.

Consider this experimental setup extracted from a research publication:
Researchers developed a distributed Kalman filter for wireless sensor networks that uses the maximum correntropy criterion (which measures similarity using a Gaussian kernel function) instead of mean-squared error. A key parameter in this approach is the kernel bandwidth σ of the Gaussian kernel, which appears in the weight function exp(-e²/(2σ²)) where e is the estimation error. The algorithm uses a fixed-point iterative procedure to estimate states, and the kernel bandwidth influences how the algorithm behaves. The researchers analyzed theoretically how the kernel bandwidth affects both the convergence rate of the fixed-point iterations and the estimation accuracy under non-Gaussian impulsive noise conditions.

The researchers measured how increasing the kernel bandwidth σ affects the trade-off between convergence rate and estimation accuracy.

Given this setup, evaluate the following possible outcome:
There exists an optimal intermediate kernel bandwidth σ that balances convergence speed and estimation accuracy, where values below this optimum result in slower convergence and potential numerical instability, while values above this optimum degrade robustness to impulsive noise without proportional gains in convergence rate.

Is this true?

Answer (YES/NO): NO